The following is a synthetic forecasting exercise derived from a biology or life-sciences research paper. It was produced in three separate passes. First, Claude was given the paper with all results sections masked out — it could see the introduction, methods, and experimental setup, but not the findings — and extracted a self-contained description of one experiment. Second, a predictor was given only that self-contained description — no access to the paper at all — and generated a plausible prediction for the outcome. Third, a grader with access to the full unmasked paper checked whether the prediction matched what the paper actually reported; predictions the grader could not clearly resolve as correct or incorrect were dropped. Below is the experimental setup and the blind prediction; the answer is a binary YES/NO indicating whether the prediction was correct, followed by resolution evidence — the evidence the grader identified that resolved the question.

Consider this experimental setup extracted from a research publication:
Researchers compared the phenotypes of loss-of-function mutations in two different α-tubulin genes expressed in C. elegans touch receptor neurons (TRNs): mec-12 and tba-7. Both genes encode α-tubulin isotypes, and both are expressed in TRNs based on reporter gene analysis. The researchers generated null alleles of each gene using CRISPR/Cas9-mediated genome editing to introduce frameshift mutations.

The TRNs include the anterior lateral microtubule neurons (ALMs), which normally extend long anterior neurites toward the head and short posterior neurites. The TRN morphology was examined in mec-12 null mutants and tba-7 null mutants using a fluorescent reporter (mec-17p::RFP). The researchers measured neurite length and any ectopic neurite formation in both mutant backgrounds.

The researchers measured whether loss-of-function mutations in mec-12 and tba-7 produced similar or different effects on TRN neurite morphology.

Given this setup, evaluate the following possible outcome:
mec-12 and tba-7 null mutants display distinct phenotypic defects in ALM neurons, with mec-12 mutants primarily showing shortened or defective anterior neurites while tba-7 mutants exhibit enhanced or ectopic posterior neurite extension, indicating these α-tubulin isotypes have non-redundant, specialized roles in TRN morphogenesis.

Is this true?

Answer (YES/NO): NO